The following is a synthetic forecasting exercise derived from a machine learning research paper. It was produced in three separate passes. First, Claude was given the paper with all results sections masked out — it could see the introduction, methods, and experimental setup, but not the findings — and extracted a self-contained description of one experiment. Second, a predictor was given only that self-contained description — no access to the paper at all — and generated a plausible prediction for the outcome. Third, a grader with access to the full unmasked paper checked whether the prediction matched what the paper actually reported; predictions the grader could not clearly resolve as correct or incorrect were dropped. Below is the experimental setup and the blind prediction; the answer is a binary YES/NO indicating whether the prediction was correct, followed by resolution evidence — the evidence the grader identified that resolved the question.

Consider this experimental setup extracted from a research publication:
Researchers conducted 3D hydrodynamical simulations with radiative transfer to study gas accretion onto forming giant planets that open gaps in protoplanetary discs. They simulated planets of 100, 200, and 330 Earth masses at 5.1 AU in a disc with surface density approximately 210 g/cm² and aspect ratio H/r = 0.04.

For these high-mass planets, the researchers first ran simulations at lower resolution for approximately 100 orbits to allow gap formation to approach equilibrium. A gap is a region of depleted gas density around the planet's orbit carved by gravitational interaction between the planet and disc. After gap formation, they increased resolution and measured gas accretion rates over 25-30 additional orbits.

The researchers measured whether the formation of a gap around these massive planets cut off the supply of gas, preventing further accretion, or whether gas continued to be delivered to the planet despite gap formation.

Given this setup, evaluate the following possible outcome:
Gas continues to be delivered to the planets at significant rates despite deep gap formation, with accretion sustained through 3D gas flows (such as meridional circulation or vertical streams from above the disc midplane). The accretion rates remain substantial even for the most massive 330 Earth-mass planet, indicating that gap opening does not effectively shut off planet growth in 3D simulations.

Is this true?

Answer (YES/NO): YES